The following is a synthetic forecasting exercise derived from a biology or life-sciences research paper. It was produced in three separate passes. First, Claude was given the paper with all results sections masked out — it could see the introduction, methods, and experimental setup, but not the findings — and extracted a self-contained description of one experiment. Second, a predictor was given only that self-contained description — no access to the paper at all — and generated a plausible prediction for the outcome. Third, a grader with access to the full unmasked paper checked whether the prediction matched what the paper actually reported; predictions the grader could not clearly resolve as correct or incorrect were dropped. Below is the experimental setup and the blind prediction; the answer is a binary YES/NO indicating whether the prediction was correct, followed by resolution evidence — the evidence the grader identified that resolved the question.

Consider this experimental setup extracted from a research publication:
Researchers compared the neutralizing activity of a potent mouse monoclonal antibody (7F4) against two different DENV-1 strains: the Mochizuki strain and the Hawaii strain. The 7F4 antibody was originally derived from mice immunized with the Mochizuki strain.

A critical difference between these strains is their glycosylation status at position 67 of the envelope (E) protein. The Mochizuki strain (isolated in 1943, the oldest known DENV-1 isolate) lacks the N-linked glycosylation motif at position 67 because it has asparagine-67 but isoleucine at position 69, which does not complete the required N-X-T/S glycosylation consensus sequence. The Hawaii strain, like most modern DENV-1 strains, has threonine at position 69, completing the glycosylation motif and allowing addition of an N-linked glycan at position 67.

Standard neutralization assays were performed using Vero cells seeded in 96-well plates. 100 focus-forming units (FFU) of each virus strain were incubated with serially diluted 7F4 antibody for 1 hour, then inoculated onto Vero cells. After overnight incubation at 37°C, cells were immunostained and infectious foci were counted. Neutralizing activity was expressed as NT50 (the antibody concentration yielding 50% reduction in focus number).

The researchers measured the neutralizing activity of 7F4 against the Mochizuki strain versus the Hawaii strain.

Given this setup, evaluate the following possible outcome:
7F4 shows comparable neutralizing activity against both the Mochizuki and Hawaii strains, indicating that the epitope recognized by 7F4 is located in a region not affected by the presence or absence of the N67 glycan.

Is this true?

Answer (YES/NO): NO